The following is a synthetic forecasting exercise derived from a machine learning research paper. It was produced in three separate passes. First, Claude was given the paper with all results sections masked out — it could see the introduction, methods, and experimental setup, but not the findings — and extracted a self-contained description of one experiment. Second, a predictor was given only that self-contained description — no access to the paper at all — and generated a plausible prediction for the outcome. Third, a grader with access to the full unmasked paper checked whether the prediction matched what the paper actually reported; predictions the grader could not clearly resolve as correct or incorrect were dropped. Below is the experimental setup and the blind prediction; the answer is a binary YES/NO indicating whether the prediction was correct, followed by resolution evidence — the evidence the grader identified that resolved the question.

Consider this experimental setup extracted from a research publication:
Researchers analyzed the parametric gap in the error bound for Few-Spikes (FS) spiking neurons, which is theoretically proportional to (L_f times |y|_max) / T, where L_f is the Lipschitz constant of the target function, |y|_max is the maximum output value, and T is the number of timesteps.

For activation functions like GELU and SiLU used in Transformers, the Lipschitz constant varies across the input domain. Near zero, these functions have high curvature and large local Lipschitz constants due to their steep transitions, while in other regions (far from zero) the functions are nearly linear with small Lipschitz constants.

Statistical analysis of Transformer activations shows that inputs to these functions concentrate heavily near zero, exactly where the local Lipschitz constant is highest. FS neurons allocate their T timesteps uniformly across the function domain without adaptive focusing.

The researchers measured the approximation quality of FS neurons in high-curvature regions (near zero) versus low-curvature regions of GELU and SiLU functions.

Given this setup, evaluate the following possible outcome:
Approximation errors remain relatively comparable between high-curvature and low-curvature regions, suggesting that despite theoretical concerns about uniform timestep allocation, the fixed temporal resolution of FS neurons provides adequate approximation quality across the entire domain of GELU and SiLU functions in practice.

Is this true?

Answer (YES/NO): NO